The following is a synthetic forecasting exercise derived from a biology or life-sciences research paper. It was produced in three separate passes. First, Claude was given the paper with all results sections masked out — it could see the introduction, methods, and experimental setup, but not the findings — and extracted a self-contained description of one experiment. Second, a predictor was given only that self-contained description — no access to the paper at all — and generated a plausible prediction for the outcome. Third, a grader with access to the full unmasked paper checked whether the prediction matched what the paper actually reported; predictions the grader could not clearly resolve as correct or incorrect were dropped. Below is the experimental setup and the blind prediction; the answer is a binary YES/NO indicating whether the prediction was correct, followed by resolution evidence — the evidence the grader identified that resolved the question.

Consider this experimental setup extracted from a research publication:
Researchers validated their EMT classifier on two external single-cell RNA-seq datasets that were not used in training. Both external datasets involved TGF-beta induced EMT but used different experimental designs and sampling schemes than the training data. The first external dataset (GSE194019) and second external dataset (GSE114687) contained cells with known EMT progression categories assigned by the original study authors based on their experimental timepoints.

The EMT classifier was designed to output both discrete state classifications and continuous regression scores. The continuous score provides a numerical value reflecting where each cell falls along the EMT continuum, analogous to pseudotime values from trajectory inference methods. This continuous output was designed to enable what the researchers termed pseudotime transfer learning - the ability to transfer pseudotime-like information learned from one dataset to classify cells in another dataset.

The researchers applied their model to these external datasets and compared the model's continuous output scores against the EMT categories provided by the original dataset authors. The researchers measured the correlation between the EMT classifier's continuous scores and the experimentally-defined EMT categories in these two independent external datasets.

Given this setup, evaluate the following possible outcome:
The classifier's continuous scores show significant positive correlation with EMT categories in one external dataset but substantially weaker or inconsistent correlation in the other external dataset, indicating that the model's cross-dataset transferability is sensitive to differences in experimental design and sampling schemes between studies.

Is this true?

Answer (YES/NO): NO